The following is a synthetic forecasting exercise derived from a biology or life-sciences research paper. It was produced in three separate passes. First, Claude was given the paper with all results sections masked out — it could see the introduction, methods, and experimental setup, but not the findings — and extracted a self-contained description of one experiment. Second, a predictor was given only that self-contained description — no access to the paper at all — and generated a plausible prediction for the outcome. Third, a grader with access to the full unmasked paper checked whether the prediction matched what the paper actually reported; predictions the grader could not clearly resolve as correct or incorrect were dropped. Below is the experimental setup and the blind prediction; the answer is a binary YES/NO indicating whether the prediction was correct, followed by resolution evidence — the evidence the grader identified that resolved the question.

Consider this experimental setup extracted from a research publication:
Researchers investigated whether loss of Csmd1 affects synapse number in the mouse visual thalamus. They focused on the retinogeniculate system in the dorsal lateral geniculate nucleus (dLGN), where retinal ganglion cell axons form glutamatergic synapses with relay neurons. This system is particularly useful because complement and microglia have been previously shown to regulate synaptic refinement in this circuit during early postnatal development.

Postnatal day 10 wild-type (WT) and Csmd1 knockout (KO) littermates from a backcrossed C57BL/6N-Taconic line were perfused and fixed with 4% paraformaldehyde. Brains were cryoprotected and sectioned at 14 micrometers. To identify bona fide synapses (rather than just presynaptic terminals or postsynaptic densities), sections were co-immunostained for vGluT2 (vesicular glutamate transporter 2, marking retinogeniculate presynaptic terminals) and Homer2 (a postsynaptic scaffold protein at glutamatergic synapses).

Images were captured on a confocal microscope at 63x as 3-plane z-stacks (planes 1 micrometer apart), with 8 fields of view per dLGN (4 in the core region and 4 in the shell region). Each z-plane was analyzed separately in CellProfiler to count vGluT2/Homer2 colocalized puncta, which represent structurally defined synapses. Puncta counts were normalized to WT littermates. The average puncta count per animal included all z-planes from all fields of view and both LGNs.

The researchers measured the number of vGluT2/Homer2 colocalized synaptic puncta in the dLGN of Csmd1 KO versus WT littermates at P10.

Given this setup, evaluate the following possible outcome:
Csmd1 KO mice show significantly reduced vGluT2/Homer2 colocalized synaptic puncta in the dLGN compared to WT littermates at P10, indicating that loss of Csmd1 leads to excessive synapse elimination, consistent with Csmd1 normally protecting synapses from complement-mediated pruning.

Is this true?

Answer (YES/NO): YES